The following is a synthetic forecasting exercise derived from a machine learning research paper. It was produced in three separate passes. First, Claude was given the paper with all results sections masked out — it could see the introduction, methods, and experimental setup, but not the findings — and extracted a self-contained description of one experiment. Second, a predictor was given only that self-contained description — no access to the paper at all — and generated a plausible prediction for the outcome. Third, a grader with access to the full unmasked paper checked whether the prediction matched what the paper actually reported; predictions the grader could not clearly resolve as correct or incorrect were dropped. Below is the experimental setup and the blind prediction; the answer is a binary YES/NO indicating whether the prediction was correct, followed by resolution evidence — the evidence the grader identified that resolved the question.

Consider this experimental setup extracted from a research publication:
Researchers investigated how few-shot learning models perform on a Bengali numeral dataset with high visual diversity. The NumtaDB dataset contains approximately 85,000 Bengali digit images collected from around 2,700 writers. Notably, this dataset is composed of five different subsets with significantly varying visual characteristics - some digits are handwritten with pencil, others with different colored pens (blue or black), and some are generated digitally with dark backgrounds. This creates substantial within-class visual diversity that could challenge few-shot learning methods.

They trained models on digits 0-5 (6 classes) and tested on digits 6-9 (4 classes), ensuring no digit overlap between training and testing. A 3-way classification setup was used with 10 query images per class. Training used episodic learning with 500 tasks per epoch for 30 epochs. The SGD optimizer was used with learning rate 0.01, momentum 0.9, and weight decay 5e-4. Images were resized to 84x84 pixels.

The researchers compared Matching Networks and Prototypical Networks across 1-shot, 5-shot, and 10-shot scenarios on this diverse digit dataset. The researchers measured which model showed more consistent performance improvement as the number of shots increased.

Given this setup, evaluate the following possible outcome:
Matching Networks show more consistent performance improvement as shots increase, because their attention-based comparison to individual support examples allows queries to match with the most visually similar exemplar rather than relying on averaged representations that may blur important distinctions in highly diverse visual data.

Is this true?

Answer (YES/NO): NO